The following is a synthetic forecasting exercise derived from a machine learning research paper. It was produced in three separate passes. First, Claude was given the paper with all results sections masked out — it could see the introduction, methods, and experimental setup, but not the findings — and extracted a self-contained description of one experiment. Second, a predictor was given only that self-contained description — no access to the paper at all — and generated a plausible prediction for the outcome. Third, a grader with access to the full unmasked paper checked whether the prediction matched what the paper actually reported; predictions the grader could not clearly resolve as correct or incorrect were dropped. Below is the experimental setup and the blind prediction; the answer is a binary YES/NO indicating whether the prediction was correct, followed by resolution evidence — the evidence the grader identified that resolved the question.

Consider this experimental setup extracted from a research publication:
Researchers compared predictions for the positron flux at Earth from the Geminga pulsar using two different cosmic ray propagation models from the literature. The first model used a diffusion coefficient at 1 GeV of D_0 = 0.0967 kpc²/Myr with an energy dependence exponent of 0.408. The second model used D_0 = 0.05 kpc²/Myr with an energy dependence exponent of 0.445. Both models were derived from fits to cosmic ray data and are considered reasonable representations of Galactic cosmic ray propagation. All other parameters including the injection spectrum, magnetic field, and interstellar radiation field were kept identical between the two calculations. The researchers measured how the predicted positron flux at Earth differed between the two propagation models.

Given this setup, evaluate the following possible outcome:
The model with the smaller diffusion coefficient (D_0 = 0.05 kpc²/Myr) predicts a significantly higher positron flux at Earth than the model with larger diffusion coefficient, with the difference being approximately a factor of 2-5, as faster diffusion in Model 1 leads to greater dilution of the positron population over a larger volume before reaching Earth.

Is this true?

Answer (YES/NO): NO